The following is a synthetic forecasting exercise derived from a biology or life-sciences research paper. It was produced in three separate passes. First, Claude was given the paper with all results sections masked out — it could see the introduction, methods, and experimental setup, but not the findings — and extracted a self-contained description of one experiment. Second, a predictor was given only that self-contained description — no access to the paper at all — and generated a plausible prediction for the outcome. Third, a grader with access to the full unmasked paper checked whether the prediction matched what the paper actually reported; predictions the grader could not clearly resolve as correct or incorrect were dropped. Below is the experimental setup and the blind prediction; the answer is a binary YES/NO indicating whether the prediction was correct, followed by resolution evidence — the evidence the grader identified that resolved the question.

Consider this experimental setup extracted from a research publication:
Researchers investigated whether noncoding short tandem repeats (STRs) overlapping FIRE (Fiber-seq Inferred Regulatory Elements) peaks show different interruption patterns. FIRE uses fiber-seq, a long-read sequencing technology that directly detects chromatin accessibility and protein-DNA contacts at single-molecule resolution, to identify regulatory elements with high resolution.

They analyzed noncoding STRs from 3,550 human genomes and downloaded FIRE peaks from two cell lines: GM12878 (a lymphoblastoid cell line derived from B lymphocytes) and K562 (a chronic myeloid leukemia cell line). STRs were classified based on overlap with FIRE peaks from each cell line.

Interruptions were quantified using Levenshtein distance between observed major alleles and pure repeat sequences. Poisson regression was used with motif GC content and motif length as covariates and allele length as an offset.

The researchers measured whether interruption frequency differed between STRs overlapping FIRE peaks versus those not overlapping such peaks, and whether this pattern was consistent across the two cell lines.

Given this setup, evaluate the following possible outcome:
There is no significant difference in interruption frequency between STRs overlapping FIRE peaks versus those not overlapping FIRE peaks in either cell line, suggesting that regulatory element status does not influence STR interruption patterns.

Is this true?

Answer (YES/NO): NO